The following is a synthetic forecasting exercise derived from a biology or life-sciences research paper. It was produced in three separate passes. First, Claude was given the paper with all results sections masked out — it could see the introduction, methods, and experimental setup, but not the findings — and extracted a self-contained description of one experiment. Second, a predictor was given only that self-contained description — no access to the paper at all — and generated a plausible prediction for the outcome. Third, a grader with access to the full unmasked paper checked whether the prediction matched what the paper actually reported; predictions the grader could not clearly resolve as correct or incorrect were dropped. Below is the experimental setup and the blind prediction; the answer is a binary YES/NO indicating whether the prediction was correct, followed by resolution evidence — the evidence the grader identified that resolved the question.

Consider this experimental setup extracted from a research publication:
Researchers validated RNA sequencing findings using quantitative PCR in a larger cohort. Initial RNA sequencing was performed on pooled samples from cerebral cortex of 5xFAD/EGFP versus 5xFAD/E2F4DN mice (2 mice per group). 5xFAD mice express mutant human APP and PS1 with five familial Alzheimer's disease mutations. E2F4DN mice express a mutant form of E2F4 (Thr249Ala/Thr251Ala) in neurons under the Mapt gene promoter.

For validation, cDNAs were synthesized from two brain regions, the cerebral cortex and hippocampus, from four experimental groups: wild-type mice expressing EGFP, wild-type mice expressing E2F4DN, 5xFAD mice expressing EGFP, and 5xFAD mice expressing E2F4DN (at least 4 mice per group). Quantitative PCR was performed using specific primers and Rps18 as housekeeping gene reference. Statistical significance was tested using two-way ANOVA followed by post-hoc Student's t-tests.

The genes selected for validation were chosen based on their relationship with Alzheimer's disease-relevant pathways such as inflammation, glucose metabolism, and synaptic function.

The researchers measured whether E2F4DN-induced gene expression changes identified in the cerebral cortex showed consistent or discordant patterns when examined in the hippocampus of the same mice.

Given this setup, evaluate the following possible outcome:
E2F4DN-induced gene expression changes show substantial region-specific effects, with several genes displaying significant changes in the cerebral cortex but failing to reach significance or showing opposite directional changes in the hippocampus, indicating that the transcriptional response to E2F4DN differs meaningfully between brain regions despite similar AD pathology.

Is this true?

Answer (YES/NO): NO